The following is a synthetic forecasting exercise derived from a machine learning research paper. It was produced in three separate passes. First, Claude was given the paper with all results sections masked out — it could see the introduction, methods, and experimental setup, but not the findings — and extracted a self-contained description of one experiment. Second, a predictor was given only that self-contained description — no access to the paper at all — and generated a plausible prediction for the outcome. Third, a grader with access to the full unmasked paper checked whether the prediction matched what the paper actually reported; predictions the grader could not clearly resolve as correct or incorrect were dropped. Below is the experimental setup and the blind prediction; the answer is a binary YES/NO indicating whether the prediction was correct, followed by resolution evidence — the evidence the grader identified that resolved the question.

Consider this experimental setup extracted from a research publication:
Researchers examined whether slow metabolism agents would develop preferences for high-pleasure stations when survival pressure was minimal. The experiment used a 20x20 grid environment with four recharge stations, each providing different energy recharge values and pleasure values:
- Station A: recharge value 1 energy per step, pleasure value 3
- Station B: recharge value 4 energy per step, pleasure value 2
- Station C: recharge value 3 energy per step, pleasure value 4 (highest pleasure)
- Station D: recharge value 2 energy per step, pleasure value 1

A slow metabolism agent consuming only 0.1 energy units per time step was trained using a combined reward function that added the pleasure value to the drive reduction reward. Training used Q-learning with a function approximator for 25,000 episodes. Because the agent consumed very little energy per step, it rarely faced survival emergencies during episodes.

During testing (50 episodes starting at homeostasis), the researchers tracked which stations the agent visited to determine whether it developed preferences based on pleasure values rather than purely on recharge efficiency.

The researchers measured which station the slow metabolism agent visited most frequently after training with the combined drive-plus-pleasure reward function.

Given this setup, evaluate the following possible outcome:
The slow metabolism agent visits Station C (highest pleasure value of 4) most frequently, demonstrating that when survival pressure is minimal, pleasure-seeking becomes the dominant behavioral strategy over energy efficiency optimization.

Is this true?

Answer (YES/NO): NO